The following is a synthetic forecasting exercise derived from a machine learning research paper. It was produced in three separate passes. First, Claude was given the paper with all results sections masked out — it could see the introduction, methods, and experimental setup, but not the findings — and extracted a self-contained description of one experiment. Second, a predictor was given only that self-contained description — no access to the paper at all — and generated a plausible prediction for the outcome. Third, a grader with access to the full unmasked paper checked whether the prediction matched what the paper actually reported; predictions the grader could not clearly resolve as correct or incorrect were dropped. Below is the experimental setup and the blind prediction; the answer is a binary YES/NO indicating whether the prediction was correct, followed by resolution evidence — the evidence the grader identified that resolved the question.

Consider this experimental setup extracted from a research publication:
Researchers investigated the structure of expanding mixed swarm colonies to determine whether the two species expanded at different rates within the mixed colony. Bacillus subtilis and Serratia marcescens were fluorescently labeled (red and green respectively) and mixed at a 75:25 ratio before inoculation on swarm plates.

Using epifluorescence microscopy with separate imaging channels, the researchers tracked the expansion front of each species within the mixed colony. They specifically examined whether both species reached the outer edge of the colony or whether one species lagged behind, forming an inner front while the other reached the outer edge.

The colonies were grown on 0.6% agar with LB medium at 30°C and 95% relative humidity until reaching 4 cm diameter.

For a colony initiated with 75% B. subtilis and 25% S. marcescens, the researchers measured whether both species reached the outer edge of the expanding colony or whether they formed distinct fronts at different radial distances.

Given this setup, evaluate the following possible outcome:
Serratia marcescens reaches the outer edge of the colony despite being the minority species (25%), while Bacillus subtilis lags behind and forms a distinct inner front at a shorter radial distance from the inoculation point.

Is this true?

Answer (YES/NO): NO